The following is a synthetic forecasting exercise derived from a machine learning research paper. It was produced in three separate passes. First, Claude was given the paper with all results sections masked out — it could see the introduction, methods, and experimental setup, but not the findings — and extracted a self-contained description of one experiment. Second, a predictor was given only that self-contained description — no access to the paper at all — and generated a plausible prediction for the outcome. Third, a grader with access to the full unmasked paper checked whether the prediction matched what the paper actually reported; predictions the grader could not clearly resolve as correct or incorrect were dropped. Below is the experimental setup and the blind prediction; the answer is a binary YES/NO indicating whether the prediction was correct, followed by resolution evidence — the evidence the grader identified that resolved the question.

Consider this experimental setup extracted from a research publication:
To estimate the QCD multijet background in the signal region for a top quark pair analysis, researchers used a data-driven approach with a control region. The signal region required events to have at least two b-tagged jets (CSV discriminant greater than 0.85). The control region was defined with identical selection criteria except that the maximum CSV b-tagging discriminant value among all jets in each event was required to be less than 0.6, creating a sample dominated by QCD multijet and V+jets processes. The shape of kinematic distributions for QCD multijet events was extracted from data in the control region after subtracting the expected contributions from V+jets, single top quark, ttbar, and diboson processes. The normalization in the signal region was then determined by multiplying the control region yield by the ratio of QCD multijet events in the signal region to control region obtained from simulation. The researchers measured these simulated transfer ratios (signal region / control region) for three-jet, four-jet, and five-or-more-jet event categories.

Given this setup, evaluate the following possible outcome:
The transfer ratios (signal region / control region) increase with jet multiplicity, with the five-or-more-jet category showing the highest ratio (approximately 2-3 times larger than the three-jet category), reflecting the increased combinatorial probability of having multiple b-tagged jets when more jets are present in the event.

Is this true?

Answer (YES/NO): NO